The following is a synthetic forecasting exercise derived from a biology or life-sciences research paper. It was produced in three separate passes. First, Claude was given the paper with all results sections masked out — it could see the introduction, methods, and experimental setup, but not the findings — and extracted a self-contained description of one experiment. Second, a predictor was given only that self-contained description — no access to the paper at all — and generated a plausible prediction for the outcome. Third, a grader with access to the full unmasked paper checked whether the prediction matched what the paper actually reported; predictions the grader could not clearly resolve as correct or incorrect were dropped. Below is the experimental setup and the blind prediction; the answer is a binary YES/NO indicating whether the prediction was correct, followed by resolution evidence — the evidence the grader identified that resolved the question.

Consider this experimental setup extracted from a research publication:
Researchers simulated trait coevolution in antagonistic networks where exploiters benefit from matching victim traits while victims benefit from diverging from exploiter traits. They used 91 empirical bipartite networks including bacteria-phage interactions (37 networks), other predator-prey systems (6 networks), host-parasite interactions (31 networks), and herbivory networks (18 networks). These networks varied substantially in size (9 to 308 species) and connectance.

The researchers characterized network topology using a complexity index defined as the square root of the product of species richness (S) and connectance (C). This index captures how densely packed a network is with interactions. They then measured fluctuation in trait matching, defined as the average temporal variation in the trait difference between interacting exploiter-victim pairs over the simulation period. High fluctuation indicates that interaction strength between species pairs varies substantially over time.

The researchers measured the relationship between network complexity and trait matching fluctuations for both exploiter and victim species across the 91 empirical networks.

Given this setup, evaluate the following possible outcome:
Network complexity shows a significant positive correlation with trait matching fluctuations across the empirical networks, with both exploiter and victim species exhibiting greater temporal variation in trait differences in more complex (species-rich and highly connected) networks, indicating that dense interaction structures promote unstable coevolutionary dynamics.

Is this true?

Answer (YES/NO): NO